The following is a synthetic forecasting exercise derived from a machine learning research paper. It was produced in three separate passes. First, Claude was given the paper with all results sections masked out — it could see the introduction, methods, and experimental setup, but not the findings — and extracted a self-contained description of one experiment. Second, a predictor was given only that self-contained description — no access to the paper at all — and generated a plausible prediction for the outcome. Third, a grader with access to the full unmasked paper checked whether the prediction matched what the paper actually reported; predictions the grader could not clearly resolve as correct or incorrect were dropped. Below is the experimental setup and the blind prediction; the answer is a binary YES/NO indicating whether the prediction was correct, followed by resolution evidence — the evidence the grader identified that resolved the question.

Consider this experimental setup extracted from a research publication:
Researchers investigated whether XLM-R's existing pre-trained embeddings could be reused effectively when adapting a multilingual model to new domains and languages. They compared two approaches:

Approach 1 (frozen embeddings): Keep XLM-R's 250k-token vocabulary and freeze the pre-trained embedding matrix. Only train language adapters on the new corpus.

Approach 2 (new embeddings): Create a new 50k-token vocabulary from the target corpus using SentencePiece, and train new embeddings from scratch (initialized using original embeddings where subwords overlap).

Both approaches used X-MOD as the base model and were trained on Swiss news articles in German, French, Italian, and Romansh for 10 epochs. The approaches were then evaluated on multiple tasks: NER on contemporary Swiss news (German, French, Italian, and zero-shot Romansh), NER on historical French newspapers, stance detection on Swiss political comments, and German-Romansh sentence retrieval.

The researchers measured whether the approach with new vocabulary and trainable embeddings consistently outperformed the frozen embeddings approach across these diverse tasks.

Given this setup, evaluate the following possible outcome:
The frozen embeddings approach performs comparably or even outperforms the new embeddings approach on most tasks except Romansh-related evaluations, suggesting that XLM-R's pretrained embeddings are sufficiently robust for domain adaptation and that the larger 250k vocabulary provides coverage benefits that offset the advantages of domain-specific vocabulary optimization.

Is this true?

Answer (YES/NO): NO